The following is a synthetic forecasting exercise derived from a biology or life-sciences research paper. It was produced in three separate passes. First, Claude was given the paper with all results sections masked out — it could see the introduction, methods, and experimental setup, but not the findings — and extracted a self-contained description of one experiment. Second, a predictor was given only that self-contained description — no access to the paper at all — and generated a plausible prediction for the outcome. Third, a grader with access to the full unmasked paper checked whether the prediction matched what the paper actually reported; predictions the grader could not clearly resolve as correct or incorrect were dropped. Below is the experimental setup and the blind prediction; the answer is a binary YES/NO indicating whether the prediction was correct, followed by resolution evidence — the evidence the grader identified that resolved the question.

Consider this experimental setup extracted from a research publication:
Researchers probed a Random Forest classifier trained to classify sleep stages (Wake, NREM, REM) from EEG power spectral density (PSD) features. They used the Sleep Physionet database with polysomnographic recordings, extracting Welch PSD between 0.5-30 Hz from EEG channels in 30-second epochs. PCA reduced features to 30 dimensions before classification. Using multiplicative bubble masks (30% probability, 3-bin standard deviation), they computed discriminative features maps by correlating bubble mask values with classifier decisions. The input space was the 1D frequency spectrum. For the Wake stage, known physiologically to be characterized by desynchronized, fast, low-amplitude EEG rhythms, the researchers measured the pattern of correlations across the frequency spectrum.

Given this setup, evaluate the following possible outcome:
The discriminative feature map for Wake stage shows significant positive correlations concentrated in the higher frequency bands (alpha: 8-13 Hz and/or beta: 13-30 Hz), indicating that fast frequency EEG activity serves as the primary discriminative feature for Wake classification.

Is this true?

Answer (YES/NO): NO